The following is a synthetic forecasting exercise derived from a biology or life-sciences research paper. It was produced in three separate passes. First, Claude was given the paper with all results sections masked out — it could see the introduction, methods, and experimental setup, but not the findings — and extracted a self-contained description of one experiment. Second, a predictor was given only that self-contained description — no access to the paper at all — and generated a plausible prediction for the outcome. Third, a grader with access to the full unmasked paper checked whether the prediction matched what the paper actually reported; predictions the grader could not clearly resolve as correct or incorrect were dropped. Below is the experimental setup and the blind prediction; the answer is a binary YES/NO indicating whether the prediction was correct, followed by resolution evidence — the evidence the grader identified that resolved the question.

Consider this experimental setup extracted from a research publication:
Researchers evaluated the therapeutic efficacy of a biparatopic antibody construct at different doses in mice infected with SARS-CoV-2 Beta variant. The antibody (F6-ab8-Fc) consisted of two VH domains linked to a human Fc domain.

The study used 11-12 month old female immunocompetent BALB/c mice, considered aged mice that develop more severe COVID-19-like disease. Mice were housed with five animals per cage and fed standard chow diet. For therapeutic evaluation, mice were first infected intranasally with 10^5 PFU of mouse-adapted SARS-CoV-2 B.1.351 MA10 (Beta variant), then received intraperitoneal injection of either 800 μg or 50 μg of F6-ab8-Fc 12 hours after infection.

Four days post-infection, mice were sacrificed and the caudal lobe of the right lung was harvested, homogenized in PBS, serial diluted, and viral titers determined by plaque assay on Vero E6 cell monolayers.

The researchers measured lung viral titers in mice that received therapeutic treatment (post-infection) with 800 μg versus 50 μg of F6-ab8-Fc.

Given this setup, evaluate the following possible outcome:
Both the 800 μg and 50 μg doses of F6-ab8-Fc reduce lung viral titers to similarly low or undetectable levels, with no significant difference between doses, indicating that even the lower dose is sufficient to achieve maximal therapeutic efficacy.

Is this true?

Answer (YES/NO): NO